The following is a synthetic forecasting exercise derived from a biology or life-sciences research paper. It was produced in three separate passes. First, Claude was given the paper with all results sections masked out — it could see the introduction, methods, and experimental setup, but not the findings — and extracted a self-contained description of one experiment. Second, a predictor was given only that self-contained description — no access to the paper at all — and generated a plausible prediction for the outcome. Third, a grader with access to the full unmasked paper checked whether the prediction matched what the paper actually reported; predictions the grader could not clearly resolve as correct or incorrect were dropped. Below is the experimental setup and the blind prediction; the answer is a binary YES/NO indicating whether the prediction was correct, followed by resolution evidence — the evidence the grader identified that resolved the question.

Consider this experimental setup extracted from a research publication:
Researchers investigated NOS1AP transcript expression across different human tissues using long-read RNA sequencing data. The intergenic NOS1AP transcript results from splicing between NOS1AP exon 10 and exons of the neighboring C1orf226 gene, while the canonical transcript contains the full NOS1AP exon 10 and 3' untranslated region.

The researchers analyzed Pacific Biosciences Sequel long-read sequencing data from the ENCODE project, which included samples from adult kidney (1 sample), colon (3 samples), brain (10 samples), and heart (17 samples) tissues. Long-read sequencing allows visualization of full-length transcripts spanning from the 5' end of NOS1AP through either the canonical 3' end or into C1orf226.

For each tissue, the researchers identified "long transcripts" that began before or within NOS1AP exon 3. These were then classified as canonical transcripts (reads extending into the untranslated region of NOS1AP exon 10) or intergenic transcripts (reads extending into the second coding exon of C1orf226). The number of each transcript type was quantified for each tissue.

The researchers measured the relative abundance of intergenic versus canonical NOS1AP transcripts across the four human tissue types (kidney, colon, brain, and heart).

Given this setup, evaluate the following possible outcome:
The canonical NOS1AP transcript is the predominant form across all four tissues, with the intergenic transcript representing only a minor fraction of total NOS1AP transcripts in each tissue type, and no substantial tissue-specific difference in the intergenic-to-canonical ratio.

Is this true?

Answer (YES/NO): NO